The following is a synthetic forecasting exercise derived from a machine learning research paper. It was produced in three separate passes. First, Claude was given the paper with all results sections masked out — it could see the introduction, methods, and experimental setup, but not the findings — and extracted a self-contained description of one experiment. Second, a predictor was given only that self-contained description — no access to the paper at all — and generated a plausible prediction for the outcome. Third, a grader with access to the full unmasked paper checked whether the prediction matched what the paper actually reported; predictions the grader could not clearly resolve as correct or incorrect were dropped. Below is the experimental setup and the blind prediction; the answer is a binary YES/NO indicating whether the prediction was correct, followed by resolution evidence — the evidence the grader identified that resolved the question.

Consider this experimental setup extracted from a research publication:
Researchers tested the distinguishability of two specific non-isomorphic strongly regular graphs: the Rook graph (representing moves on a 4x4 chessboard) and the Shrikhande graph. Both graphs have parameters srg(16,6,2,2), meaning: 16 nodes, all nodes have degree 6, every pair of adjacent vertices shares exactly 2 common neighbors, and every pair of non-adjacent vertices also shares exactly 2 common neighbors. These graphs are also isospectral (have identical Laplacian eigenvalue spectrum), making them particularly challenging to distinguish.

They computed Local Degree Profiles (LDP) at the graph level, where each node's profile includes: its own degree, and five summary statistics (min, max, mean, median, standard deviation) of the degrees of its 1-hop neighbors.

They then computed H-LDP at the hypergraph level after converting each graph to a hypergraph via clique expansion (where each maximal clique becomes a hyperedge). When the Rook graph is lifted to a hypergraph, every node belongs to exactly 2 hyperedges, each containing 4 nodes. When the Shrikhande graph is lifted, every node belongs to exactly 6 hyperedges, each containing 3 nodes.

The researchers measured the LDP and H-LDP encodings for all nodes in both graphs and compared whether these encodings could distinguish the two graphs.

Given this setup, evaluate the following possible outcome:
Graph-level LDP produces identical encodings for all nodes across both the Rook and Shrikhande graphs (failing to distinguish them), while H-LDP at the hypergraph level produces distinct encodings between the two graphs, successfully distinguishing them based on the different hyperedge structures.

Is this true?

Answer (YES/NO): YES